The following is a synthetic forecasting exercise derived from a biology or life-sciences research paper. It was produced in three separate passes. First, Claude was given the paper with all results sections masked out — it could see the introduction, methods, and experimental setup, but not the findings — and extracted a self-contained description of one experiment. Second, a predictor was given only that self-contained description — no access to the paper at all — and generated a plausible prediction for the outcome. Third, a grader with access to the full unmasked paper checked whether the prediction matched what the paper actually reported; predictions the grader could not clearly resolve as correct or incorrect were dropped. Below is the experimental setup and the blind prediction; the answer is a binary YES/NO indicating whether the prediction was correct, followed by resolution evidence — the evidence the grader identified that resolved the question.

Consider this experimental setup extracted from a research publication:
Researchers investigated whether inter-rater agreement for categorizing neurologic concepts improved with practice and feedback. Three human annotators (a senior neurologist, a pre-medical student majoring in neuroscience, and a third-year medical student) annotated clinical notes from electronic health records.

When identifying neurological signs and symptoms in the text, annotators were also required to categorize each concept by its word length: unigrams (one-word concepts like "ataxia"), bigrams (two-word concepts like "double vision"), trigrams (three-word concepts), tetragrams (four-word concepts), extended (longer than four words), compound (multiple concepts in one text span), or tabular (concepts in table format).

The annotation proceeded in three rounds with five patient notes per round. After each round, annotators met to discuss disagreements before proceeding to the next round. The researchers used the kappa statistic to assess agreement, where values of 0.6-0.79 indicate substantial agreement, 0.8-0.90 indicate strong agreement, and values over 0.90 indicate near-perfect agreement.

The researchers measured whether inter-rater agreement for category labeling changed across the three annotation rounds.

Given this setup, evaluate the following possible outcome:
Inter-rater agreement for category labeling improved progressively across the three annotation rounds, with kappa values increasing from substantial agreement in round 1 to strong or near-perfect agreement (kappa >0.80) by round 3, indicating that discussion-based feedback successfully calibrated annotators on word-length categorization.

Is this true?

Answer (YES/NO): NO